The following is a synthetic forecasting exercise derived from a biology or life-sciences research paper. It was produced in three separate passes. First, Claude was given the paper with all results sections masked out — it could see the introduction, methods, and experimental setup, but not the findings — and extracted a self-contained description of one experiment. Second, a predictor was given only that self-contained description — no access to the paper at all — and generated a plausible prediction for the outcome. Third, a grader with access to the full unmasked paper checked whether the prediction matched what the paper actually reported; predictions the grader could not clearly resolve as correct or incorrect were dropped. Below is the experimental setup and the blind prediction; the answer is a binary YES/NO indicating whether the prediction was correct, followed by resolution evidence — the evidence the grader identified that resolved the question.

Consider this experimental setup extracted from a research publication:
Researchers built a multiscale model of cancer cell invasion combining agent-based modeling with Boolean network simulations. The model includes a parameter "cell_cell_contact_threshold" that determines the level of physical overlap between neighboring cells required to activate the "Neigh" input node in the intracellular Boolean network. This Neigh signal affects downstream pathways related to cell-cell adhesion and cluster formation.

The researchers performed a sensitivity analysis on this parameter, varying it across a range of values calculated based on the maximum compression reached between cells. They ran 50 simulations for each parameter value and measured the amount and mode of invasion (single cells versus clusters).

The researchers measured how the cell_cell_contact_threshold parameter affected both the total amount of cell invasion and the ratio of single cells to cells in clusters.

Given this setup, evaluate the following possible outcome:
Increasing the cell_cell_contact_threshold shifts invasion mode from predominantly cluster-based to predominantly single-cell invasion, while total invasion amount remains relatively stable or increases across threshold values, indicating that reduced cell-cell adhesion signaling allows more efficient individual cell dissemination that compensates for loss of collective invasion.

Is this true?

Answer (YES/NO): NO